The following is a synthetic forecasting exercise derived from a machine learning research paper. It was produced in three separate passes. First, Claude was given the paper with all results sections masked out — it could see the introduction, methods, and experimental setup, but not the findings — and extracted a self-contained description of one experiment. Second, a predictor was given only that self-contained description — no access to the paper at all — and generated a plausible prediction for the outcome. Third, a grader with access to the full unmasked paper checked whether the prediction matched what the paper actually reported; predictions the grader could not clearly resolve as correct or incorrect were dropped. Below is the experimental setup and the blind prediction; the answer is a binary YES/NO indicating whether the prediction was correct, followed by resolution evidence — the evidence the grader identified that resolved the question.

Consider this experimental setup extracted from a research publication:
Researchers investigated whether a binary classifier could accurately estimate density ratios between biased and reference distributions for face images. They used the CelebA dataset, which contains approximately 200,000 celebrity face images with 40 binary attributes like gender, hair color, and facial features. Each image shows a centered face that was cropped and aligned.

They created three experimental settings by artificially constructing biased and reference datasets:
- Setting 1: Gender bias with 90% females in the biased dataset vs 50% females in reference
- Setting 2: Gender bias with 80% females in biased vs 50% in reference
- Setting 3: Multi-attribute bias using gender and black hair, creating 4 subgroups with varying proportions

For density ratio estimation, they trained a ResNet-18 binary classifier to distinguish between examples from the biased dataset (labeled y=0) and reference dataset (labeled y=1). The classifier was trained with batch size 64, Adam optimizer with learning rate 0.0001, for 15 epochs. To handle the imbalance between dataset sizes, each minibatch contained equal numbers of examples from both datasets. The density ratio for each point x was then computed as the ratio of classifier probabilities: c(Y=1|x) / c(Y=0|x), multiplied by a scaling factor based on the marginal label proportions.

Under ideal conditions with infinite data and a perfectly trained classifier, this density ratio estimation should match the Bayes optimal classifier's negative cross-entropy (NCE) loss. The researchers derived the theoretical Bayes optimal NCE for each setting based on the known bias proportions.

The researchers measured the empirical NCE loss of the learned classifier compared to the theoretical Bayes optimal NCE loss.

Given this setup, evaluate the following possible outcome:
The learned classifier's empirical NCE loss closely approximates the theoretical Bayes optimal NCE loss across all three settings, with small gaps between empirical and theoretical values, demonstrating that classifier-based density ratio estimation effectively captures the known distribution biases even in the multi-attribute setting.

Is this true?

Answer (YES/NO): YES